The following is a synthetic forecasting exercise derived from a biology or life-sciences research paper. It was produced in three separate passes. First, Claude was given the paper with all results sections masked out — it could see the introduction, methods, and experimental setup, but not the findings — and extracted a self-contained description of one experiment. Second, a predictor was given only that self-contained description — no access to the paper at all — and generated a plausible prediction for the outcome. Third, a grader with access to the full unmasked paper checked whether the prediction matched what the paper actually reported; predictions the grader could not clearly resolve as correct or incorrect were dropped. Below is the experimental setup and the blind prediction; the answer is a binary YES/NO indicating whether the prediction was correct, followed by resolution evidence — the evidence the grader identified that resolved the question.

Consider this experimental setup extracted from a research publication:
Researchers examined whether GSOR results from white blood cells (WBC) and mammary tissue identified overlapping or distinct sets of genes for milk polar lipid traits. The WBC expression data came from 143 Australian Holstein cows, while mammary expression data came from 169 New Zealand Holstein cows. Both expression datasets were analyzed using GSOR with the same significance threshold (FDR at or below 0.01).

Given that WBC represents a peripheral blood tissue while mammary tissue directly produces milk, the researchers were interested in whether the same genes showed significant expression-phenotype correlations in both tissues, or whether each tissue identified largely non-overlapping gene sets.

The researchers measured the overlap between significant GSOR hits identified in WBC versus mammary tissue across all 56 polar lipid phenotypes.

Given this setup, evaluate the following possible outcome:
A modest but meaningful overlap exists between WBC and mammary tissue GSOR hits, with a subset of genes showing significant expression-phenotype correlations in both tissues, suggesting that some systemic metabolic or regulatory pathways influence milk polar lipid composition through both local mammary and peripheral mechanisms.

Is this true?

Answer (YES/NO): YES